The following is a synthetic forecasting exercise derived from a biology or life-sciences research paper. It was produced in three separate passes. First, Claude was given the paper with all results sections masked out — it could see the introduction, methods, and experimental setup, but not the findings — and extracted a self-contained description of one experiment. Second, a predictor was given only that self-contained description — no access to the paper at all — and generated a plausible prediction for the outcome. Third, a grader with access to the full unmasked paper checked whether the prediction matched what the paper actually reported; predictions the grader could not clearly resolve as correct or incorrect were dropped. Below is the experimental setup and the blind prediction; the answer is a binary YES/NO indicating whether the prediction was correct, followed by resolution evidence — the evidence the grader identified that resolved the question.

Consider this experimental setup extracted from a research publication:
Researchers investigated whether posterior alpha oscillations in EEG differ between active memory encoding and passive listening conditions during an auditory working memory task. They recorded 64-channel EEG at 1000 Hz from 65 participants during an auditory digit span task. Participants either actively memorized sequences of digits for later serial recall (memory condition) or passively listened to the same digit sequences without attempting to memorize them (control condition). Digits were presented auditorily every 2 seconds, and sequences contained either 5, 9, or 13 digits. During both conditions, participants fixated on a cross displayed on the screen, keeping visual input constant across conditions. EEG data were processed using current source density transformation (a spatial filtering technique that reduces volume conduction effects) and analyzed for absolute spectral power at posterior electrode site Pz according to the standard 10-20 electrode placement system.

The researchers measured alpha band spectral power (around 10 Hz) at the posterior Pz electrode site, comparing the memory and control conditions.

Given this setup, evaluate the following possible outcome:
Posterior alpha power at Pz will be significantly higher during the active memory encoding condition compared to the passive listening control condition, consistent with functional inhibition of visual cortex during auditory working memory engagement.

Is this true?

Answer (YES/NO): NO